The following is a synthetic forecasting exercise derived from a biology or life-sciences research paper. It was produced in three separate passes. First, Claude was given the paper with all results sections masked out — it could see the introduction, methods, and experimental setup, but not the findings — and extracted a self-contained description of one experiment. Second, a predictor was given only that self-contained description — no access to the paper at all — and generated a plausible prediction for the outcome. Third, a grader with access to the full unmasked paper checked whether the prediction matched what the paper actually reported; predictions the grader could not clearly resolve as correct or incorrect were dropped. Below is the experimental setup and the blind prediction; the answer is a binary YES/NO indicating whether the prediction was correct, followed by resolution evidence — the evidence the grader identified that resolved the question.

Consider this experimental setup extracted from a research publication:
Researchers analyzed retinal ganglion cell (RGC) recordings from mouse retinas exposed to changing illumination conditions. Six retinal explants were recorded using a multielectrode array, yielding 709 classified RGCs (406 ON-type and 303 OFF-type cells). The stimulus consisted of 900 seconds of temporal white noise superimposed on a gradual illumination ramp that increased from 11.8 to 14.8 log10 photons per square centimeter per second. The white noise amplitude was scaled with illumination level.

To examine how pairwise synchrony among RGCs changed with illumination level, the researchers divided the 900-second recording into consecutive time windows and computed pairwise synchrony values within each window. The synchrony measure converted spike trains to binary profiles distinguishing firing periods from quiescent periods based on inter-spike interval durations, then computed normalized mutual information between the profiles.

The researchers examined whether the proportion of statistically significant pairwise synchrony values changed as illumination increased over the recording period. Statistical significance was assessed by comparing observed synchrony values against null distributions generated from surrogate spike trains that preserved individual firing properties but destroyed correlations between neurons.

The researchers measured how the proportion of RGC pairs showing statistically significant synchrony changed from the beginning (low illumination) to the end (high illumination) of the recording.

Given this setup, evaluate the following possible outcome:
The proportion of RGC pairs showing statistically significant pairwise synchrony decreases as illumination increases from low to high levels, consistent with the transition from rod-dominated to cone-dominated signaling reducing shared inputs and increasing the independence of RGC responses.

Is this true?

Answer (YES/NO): NO